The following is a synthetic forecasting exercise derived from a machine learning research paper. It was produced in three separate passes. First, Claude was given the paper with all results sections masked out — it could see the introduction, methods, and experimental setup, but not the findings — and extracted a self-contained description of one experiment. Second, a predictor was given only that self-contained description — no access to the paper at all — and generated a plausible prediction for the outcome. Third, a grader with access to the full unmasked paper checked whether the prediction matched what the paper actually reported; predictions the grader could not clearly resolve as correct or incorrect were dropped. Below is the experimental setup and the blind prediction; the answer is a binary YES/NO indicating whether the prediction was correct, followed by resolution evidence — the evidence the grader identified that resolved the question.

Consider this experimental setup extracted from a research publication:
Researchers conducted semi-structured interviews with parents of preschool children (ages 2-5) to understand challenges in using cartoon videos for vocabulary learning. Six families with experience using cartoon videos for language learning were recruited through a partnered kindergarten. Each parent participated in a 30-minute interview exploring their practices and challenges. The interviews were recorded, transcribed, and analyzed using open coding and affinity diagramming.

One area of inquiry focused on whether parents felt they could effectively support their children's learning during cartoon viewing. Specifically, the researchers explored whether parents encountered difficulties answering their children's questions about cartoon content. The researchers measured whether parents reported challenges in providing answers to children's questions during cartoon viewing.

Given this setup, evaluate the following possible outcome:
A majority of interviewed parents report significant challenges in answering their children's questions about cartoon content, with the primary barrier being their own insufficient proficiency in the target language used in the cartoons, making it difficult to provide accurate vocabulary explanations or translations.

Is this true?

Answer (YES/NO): NO